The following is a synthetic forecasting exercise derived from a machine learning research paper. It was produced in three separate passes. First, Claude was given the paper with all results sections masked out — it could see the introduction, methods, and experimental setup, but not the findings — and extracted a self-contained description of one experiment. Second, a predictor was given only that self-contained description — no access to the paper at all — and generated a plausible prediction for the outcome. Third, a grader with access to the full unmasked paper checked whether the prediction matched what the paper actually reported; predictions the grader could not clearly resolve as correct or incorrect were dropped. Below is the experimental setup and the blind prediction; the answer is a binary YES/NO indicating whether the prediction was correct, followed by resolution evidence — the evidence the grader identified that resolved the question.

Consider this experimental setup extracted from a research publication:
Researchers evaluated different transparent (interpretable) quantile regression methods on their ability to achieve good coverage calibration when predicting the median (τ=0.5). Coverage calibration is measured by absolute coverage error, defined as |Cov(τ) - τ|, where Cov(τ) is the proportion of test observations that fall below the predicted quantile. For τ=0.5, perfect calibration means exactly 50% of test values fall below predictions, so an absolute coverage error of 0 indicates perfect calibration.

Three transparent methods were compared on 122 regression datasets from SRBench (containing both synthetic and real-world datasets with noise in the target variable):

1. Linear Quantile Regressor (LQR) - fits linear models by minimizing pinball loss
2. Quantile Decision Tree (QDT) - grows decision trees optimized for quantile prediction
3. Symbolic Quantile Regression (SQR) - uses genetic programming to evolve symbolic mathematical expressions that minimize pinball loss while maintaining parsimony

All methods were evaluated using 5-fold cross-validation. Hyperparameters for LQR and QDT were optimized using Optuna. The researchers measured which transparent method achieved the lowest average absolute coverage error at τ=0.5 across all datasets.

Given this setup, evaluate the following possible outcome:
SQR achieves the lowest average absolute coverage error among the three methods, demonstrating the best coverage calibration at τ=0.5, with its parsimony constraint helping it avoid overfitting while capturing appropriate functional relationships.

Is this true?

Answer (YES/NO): NO